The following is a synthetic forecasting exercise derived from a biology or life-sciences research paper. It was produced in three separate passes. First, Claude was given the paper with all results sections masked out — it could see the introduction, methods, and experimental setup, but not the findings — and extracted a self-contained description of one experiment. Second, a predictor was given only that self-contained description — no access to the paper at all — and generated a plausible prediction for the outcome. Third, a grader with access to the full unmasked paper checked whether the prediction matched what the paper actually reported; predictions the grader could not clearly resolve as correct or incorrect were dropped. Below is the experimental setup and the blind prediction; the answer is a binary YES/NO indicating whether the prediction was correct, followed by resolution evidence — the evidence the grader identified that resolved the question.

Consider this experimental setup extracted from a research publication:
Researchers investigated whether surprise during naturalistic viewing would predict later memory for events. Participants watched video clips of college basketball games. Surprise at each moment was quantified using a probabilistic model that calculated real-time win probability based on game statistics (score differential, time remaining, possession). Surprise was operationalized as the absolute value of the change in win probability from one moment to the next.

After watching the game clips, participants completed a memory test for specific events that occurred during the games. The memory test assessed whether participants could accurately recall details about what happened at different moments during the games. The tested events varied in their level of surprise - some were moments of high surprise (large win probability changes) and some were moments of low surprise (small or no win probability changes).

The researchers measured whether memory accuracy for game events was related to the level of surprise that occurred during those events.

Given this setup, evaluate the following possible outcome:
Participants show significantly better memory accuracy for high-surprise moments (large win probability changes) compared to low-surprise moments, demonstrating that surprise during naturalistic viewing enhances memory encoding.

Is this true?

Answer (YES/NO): YES